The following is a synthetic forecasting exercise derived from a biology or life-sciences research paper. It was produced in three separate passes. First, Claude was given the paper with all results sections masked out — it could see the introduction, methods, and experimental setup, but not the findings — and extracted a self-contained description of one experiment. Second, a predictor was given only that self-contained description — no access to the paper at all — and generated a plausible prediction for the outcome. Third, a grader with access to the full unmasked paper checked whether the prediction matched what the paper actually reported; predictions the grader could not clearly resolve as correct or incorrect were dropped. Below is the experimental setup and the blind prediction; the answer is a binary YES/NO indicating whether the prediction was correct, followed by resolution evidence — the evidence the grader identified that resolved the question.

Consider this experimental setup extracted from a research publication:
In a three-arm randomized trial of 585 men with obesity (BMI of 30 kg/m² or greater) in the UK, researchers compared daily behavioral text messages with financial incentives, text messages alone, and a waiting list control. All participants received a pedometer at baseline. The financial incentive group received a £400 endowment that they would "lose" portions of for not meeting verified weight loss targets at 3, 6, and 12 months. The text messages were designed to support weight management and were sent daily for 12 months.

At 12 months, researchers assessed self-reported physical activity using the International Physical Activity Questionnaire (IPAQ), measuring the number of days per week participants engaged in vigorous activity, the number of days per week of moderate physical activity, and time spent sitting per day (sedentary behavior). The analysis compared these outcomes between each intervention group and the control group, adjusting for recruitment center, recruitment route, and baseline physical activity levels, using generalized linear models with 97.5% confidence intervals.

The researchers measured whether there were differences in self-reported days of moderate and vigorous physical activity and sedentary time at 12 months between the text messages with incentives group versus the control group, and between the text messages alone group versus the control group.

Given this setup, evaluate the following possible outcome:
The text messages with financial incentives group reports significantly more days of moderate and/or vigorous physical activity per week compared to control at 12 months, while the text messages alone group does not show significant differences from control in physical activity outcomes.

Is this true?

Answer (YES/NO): NO